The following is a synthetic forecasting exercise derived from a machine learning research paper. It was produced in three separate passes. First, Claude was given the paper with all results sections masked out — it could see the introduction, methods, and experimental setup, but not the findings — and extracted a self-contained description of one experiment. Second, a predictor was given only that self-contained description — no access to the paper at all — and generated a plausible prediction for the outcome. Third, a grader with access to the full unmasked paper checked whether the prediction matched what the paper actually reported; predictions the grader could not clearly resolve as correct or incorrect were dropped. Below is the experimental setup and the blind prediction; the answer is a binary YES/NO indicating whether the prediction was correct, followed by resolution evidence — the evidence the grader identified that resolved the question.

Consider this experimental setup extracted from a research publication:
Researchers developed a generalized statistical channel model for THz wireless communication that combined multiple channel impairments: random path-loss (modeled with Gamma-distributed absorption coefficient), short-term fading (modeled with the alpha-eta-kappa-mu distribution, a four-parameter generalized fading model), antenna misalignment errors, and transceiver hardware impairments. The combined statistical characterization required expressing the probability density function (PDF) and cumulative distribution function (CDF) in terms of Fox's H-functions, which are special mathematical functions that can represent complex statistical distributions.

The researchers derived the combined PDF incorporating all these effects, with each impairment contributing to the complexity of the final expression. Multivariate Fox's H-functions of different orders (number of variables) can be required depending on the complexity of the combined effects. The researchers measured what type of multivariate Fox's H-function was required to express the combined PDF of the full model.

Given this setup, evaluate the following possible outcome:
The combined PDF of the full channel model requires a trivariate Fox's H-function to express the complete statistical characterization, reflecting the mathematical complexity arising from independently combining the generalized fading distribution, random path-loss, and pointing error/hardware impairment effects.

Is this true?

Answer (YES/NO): NO